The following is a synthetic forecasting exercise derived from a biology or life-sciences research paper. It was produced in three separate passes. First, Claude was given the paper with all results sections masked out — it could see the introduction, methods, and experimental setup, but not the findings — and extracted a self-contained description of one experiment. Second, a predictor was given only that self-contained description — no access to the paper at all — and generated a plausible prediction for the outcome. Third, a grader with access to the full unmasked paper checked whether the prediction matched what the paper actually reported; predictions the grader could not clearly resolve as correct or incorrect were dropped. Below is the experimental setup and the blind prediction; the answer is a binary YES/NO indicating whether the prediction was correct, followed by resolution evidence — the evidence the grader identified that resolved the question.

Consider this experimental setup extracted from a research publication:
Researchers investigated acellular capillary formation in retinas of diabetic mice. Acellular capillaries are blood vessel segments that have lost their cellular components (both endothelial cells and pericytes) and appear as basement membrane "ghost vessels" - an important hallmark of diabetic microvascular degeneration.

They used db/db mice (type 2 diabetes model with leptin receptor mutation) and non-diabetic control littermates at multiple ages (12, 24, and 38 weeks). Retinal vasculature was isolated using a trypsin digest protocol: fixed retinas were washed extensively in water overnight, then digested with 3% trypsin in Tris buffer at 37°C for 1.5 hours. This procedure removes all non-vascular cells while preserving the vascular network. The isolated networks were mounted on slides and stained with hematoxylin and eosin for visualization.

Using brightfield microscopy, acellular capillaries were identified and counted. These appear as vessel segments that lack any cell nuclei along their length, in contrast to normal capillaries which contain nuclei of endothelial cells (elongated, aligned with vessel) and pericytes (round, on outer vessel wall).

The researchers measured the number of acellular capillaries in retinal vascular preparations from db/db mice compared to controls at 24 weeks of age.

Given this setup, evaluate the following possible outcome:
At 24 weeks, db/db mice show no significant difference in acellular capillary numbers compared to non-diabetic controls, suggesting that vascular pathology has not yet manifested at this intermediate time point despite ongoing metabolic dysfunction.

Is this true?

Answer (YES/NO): YES